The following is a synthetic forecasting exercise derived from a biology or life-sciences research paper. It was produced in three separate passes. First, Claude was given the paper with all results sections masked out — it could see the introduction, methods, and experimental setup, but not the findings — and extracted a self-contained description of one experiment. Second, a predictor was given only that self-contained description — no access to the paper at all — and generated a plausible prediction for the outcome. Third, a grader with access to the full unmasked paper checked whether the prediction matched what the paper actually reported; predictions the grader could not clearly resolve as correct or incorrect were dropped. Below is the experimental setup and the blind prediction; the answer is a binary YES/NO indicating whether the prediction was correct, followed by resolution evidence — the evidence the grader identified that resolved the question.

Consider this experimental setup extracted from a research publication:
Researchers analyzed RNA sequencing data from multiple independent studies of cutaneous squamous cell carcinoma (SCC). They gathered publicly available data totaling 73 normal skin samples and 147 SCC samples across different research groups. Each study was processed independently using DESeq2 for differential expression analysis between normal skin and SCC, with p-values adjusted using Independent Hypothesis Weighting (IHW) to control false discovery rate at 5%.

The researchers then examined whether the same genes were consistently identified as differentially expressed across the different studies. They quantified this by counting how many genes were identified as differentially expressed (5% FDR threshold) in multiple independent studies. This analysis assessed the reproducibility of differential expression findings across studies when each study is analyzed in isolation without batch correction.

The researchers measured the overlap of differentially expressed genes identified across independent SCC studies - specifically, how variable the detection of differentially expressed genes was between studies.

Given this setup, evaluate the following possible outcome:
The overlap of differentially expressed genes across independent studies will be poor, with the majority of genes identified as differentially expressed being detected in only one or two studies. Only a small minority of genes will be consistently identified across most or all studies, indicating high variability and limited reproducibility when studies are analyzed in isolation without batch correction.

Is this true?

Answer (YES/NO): YES